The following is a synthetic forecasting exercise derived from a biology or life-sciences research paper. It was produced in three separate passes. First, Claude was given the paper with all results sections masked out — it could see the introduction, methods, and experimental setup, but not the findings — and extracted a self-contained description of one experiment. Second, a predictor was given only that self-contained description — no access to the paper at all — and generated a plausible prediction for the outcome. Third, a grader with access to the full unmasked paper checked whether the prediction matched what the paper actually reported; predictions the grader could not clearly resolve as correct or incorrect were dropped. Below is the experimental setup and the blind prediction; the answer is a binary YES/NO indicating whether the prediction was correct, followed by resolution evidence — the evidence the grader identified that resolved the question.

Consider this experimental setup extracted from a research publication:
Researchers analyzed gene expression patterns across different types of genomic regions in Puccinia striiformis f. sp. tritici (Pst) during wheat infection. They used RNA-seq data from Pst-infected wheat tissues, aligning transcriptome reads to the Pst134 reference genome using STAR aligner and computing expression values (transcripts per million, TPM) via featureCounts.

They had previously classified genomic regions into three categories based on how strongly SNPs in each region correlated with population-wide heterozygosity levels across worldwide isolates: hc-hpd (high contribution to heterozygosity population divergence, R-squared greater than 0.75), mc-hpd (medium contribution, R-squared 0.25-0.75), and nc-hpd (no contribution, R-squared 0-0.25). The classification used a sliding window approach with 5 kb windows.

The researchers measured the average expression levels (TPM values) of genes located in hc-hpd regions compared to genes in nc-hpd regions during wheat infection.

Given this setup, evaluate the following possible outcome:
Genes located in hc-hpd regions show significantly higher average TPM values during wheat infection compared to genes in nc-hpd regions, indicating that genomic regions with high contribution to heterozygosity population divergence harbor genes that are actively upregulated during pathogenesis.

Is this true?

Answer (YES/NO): YES